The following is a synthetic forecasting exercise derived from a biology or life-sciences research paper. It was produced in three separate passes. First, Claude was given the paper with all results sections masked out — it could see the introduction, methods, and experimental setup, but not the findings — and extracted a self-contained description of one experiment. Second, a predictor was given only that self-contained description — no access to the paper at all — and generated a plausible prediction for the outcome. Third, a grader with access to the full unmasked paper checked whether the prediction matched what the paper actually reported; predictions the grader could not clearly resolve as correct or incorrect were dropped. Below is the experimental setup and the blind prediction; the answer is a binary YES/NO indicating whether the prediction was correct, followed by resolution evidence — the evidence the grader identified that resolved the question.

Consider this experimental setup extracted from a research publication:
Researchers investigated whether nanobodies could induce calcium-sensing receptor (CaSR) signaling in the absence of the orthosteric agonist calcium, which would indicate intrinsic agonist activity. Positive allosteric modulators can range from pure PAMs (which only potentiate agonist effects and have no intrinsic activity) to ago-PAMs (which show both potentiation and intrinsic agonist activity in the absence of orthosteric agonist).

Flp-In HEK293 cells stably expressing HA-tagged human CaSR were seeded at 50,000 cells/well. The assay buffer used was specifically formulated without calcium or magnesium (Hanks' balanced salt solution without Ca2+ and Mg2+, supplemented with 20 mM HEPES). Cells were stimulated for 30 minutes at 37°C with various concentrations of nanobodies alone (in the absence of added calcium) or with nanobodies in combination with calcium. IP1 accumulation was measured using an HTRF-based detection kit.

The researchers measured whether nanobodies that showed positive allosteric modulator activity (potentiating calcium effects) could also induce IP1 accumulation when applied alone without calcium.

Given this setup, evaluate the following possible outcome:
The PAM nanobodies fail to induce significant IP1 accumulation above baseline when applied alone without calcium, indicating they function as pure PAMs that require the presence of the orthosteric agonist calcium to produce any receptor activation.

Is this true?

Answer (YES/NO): YES